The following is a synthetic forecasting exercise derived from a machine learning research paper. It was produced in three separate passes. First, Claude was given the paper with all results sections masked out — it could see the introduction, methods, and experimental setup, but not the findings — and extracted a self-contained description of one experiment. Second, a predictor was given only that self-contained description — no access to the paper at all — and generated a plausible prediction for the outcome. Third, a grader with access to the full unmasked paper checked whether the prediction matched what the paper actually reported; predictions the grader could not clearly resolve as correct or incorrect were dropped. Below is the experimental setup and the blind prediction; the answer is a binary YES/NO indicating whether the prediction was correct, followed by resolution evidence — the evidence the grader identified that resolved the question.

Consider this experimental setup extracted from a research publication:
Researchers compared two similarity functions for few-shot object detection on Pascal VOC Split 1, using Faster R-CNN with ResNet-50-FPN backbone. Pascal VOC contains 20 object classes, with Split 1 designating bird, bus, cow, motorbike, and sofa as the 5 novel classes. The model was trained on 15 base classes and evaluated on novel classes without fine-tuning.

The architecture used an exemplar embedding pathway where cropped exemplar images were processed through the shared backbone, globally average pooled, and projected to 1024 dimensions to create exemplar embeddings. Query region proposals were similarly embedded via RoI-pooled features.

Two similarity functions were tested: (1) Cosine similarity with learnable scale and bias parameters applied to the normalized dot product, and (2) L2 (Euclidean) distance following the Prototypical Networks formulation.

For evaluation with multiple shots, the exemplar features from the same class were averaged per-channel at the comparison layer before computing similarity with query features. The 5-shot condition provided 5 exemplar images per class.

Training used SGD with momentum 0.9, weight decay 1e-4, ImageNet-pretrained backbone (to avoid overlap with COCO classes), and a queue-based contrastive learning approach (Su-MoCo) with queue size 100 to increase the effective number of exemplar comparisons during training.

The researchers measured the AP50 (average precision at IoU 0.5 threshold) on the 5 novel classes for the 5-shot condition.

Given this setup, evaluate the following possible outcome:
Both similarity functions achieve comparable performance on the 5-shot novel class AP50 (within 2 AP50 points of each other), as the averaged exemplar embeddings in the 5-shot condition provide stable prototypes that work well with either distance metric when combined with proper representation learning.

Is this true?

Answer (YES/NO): NO